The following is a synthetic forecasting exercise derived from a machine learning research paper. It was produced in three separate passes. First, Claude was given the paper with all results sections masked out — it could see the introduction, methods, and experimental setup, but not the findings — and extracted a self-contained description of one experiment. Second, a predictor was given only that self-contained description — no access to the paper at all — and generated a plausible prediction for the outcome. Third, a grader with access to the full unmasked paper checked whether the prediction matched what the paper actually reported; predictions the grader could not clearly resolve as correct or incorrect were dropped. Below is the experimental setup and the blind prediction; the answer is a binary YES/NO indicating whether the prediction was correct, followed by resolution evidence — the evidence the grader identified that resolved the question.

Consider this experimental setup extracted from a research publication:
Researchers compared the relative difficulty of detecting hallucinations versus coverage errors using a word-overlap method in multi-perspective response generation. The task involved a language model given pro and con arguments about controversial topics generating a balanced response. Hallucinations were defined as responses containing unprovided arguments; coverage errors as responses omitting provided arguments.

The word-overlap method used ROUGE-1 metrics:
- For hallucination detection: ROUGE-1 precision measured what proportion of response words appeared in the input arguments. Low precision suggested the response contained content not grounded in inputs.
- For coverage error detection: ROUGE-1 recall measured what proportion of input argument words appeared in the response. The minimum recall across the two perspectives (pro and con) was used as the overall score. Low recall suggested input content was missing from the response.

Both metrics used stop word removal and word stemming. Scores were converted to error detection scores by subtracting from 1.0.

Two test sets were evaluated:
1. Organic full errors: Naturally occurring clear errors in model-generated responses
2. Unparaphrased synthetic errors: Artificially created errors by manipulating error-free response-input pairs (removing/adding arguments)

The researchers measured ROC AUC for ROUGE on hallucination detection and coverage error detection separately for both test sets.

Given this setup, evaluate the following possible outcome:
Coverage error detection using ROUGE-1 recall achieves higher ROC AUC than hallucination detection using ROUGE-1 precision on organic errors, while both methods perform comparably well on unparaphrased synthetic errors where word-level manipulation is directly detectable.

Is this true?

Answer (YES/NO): NO